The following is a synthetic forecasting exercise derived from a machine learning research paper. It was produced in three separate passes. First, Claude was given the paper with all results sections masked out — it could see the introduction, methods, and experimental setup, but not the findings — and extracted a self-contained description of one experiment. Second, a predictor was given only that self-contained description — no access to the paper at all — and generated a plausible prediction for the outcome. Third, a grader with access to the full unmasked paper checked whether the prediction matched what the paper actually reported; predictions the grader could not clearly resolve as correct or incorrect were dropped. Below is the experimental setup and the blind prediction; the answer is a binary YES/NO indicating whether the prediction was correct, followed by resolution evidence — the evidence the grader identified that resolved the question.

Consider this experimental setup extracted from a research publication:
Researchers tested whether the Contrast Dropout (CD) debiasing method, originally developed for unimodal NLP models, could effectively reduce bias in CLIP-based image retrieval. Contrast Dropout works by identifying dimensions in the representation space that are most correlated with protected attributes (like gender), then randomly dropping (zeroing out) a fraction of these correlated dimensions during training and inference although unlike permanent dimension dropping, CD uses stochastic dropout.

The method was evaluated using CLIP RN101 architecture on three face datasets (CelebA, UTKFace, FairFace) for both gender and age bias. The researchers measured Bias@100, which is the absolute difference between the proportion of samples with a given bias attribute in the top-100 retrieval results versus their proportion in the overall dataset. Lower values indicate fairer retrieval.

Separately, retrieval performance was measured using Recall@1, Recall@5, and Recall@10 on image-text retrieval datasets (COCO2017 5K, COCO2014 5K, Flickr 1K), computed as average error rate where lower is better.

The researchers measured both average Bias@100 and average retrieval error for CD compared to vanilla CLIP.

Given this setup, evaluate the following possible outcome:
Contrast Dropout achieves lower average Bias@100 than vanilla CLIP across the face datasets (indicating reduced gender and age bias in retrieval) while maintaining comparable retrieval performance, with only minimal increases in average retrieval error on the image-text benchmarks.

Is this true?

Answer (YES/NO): NO